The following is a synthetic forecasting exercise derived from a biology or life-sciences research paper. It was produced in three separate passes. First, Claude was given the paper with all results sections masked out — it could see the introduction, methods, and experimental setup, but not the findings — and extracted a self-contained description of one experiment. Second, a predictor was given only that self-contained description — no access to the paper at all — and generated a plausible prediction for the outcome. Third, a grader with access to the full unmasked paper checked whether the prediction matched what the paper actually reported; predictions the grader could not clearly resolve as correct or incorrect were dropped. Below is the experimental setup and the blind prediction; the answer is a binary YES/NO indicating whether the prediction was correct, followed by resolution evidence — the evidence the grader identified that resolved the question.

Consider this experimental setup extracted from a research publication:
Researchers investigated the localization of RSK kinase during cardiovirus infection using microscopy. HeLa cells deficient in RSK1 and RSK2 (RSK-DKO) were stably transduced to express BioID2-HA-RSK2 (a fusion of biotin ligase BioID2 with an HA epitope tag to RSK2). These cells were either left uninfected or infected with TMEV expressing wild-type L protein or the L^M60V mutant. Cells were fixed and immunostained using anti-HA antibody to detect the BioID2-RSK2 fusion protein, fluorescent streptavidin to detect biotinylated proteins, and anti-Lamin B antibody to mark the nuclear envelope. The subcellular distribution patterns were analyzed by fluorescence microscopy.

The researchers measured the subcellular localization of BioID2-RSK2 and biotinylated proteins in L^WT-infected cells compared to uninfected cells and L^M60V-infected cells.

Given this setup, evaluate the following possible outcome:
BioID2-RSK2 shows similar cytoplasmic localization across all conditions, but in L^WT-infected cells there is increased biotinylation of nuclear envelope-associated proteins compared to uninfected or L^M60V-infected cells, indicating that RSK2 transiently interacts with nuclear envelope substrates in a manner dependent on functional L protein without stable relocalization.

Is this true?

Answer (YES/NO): NO